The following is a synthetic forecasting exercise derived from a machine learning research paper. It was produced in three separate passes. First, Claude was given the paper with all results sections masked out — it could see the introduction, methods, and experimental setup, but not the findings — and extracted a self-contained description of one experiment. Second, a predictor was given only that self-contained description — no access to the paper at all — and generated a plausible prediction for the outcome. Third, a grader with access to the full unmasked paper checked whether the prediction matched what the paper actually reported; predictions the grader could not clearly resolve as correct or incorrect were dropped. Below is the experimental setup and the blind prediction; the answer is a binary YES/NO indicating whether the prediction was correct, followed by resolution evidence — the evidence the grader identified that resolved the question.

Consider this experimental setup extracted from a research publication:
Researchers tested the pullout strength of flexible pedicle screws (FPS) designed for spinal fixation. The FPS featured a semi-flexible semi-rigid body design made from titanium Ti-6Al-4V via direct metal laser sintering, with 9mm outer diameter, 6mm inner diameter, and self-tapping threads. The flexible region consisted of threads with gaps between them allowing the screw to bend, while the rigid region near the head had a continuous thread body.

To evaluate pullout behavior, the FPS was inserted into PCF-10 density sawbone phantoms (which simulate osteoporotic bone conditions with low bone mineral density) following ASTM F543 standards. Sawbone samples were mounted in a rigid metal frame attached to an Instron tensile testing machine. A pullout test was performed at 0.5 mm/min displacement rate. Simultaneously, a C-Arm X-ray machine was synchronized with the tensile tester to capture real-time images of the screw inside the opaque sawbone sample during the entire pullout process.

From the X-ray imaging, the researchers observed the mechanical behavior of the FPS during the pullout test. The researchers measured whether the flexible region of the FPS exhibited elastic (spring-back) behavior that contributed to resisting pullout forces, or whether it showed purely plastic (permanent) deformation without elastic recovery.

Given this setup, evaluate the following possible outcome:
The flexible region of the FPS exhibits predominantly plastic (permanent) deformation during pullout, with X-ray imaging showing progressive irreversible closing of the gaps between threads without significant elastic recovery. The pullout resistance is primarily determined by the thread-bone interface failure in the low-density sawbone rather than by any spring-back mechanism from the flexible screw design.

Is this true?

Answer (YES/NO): NO